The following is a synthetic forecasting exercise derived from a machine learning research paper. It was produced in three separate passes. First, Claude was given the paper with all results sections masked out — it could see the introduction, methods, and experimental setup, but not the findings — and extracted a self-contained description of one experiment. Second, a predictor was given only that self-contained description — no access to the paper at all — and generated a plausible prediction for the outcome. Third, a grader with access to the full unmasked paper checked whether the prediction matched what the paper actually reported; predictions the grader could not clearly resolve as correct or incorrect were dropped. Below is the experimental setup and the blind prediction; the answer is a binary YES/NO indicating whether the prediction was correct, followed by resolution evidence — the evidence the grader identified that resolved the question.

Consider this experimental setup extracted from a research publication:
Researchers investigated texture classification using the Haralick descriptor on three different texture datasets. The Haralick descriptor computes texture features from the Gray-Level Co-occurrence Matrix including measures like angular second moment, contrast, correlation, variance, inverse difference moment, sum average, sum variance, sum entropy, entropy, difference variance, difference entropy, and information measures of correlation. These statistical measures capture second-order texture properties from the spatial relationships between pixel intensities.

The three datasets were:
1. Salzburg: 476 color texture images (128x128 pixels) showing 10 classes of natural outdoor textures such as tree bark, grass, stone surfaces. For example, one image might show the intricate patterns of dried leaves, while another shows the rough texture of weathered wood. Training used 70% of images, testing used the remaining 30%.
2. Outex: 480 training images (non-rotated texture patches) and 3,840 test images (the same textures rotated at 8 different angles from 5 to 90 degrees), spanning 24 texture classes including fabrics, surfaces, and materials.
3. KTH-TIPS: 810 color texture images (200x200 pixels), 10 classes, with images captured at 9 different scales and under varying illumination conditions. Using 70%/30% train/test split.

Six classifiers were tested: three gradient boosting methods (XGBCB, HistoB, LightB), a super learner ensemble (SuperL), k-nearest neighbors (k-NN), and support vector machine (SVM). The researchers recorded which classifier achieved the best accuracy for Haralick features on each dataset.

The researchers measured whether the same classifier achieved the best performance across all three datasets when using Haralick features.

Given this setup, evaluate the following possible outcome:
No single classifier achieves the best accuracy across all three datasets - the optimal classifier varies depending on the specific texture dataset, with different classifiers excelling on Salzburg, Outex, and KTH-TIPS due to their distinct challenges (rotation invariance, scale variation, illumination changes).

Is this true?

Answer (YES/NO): YES